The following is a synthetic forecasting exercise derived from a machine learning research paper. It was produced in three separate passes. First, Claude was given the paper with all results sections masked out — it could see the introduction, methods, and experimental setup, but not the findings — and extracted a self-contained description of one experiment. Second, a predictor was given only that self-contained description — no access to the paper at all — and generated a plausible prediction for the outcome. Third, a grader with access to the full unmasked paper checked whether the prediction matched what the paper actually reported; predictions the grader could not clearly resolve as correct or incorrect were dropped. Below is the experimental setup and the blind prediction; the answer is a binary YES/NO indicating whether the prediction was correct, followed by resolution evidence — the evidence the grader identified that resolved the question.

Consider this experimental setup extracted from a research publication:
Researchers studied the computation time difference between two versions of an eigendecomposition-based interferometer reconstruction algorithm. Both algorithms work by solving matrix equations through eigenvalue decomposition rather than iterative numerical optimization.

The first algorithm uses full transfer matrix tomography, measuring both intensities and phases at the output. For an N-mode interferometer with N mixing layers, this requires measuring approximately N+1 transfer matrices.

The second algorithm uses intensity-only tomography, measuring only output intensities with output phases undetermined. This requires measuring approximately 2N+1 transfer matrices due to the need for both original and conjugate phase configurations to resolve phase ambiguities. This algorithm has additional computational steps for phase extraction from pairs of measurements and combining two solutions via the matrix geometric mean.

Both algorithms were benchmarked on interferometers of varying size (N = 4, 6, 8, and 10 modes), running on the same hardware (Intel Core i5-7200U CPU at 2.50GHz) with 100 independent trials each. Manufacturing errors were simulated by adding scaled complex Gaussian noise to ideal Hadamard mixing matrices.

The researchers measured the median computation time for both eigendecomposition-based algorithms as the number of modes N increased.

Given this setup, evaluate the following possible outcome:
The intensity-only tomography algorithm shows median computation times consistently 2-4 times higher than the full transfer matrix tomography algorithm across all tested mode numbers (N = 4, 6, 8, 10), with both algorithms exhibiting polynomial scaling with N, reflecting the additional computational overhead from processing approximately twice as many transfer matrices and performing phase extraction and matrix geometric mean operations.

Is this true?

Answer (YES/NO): NO